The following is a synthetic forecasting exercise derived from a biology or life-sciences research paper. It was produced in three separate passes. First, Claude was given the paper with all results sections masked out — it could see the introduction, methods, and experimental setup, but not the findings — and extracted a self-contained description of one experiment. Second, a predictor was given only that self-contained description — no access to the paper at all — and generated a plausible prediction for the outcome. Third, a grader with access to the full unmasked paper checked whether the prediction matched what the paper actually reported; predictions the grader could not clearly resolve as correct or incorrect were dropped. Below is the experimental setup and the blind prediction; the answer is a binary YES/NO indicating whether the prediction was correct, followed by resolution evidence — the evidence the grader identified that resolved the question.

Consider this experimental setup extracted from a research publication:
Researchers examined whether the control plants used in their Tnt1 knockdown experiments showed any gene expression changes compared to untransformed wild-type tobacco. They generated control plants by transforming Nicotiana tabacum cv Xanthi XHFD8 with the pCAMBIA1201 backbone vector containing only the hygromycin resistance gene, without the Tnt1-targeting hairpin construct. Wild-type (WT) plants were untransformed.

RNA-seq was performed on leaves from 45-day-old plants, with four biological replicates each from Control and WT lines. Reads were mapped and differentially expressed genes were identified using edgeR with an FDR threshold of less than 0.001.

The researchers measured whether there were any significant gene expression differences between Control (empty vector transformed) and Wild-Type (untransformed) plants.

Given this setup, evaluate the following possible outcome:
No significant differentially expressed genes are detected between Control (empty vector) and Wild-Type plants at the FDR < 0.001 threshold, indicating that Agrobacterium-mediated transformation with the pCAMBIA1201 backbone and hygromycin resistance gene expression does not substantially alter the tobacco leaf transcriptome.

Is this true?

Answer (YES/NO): NO